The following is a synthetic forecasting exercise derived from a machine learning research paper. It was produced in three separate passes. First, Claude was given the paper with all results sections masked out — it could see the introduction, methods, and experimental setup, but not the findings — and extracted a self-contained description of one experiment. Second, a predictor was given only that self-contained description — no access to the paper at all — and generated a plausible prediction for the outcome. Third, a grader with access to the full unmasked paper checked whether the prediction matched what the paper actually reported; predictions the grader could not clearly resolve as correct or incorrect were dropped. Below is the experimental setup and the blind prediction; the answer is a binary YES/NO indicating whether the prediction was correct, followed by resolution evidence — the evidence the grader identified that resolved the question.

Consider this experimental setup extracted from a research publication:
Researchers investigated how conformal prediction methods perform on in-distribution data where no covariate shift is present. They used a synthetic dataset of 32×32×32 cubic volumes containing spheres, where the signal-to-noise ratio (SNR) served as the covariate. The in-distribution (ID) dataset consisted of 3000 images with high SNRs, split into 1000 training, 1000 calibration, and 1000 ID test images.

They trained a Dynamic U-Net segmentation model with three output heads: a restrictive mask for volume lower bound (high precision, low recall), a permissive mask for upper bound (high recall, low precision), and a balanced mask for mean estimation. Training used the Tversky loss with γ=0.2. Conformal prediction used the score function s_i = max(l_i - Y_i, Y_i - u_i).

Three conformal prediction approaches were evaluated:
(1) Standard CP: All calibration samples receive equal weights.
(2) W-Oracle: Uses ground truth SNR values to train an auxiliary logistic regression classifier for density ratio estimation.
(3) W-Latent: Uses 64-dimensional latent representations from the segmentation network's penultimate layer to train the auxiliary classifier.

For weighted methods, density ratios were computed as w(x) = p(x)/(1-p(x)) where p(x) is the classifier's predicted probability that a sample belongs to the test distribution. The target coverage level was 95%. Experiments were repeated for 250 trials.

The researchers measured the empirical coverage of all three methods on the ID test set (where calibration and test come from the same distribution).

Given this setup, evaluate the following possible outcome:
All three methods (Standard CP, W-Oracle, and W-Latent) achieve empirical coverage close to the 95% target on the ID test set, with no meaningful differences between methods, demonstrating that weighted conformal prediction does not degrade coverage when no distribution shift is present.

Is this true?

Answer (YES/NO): YES